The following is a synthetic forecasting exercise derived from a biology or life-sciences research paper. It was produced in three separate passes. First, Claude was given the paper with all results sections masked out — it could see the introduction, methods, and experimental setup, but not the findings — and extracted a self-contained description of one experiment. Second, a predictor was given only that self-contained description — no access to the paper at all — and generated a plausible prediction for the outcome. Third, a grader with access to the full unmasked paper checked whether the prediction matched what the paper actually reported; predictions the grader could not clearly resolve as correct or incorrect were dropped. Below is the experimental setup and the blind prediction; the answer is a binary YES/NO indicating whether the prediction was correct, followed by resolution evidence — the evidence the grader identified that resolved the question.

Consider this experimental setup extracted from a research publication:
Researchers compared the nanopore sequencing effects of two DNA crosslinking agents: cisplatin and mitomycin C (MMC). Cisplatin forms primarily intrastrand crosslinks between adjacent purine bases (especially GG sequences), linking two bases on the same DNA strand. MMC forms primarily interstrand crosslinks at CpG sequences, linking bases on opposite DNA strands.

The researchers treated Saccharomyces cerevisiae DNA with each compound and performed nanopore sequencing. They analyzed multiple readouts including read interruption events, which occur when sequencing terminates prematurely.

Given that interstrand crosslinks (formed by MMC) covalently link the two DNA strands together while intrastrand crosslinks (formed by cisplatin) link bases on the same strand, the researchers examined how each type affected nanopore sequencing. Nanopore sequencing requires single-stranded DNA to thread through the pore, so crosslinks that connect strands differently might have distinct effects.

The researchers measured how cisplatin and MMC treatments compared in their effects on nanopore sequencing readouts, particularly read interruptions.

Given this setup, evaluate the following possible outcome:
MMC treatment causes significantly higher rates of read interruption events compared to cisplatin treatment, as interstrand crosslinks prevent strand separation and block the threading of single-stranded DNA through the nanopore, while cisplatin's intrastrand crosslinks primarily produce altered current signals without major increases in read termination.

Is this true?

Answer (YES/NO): NO